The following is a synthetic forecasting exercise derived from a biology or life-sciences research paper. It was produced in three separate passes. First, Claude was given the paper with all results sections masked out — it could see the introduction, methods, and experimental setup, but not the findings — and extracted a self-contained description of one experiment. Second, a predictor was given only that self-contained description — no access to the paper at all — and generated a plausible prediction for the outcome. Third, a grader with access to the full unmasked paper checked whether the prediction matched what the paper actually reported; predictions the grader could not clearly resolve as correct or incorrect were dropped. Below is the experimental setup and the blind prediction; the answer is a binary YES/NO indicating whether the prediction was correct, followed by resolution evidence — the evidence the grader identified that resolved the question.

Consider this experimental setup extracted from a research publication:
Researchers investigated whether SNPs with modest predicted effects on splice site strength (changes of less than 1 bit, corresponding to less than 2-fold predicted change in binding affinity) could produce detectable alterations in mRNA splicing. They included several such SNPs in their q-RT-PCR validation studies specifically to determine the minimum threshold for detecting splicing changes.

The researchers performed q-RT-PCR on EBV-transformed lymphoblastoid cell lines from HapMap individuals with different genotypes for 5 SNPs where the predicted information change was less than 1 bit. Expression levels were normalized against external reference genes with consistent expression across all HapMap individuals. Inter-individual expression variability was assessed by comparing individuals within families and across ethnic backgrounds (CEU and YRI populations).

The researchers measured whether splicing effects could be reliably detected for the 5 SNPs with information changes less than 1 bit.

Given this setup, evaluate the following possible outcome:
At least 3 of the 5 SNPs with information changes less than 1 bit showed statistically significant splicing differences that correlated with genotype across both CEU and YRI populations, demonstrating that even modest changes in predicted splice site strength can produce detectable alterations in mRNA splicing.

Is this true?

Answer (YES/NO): NO